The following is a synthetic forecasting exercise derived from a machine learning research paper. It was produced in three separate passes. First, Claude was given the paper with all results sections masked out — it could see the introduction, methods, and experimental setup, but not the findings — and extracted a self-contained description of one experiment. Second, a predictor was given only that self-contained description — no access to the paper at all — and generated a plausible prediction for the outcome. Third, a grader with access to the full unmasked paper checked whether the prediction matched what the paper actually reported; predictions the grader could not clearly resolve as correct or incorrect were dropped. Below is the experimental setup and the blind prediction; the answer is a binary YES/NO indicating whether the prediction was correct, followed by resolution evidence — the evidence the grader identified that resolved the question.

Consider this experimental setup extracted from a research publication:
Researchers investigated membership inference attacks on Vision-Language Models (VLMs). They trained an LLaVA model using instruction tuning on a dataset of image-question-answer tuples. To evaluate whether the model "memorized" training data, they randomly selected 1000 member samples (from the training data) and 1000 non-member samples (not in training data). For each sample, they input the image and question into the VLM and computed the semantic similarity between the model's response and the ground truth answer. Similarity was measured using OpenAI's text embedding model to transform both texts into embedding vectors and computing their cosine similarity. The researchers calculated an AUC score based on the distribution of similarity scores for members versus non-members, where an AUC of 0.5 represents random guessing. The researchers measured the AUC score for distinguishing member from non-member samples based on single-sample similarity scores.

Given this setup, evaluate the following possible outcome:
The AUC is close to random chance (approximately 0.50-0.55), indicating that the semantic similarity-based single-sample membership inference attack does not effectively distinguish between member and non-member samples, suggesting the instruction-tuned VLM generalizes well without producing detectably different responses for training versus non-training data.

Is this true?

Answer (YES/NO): NO